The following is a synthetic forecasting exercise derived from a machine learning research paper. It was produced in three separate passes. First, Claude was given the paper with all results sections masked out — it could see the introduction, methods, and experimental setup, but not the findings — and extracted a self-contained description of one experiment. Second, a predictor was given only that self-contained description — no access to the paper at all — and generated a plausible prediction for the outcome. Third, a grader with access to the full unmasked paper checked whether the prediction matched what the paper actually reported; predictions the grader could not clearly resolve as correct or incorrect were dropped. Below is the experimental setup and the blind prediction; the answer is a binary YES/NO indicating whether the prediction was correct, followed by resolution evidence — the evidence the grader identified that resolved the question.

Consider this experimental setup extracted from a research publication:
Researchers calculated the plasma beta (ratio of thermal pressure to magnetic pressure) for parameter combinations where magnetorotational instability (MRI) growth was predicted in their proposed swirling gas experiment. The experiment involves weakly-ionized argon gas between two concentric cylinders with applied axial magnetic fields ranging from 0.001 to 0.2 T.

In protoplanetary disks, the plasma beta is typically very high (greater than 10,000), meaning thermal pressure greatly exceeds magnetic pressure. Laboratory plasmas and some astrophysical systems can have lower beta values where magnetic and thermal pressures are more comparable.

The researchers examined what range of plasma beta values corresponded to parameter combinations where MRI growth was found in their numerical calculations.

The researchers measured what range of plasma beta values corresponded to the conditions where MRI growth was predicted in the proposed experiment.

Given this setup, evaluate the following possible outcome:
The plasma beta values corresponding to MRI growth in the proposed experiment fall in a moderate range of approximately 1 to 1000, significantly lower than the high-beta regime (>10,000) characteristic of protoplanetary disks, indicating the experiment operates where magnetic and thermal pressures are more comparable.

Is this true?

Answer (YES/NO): NO